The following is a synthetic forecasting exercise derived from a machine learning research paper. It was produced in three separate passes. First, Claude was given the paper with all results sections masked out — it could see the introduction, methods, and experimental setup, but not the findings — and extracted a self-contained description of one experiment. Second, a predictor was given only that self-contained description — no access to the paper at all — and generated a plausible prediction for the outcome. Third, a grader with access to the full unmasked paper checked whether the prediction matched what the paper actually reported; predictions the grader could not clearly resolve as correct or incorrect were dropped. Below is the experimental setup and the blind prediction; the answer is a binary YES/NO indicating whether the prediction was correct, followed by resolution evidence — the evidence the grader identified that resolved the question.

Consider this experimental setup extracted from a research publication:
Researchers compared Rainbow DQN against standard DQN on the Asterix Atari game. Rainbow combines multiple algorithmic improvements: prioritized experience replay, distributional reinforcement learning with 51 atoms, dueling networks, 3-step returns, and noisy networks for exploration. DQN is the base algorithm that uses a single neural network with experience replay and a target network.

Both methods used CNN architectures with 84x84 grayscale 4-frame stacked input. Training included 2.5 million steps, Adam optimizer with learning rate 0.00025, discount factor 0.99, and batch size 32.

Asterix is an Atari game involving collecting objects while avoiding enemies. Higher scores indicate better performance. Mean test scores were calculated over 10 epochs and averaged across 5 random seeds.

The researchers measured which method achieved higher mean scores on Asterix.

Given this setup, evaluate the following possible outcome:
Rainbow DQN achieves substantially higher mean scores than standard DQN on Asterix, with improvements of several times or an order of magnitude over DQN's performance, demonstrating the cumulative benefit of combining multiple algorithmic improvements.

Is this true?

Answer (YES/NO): NO